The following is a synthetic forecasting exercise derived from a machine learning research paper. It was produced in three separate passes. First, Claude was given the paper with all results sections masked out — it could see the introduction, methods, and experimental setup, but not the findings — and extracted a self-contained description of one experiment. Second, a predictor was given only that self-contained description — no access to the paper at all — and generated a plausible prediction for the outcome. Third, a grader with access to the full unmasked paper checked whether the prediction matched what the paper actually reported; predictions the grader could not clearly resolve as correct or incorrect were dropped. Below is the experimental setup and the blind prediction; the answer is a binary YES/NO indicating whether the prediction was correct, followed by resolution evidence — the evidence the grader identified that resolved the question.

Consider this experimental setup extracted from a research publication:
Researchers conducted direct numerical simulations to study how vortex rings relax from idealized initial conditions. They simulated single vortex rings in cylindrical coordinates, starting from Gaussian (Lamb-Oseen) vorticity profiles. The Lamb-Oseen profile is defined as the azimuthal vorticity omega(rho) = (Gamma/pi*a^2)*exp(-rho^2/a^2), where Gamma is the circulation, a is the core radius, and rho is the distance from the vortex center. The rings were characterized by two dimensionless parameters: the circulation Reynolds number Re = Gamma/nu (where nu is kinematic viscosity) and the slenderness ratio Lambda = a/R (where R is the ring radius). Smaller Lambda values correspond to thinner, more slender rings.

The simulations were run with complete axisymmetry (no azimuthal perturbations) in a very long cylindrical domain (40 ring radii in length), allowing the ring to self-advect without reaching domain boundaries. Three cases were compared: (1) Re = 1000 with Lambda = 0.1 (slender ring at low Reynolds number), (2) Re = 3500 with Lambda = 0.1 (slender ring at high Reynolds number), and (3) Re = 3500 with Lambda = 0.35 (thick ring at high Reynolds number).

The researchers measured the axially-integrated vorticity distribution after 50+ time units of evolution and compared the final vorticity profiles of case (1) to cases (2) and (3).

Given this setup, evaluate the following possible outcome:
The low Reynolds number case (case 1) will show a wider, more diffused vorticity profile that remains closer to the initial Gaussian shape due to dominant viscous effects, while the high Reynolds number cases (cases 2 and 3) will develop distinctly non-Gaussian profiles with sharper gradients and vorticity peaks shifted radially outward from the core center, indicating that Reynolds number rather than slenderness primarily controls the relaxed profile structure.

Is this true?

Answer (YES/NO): NO